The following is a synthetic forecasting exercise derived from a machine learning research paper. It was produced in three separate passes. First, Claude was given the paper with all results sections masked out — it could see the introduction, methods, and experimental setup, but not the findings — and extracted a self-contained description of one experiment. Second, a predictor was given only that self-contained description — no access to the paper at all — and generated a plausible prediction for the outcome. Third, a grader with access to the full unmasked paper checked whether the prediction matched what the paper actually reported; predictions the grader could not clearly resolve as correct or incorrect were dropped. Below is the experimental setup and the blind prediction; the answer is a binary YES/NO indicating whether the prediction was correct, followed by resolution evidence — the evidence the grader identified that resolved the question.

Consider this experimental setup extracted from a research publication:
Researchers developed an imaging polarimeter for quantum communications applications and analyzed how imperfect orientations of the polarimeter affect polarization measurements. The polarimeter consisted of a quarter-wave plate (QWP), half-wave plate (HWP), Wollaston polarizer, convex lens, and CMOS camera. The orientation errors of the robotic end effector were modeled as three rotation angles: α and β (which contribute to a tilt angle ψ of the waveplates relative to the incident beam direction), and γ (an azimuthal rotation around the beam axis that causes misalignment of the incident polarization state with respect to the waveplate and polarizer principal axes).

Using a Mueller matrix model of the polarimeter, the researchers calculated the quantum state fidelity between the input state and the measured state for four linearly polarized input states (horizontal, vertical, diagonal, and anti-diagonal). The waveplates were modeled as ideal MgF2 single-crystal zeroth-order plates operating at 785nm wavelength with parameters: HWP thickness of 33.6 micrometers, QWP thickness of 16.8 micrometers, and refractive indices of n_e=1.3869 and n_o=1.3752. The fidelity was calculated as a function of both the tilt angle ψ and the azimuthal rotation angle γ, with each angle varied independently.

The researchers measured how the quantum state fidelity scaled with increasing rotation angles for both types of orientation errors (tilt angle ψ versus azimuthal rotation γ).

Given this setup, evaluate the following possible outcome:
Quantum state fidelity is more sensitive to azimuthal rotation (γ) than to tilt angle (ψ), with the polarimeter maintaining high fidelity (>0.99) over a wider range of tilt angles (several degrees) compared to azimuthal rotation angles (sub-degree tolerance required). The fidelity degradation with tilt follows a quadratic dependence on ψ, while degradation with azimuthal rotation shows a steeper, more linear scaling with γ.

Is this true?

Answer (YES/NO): NO